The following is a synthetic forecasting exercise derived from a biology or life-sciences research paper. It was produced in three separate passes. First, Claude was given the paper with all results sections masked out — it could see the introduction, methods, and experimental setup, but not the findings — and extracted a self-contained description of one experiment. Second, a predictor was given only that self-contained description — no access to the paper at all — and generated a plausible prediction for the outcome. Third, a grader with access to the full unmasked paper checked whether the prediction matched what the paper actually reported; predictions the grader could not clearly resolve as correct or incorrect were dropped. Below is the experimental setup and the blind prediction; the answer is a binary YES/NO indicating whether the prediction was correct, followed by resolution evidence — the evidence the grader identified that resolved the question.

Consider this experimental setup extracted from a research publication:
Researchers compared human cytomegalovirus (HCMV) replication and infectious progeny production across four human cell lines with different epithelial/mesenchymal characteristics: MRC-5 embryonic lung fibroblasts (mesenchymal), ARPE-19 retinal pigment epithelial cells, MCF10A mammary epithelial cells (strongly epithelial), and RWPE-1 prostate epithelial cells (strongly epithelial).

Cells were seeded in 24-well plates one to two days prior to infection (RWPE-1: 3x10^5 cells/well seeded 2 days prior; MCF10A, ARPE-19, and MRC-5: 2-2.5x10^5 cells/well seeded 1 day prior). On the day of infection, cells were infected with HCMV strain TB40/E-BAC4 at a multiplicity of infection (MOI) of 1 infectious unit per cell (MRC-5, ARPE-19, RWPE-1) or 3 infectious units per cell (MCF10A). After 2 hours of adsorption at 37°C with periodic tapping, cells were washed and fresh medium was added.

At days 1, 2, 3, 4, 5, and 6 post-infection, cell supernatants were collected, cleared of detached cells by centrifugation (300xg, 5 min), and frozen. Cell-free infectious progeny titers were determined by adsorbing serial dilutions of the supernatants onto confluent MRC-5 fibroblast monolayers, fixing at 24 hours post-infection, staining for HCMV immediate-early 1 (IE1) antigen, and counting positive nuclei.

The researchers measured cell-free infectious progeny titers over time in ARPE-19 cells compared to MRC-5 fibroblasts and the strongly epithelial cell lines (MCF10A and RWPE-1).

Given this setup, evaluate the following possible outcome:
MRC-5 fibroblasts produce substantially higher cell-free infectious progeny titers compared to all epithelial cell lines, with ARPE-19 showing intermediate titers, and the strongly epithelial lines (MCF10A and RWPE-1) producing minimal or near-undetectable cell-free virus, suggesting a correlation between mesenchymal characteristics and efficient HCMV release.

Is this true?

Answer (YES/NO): YES